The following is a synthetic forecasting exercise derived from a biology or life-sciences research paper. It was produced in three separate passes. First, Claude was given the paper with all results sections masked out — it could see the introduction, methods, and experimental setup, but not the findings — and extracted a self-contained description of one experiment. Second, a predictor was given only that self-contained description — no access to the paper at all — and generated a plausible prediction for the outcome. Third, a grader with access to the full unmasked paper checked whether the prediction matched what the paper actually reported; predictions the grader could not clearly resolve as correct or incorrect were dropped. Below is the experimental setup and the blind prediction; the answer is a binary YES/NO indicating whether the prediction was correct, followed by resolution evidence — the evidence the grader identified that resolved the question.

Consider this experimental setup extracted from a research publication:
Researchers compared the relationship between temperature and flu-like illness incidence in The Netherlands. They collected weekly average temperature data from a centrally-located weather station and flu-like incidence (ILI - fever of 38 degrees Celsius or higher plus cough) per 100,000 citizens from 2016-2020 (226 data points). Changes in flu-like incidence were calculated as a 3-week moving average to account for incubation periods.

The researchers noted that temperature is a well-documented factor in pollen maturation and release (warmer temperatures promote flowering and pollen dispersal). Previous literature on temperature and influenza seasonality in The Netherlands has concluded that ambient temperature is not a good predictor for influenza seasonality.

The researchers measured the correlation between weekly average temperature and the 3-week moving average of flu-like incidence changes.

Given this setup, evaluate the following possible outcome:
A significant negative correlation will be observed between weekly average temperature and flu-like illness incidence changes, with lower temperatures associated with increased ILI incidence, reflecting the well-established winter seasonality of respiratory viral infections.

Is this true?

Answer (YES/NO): NO